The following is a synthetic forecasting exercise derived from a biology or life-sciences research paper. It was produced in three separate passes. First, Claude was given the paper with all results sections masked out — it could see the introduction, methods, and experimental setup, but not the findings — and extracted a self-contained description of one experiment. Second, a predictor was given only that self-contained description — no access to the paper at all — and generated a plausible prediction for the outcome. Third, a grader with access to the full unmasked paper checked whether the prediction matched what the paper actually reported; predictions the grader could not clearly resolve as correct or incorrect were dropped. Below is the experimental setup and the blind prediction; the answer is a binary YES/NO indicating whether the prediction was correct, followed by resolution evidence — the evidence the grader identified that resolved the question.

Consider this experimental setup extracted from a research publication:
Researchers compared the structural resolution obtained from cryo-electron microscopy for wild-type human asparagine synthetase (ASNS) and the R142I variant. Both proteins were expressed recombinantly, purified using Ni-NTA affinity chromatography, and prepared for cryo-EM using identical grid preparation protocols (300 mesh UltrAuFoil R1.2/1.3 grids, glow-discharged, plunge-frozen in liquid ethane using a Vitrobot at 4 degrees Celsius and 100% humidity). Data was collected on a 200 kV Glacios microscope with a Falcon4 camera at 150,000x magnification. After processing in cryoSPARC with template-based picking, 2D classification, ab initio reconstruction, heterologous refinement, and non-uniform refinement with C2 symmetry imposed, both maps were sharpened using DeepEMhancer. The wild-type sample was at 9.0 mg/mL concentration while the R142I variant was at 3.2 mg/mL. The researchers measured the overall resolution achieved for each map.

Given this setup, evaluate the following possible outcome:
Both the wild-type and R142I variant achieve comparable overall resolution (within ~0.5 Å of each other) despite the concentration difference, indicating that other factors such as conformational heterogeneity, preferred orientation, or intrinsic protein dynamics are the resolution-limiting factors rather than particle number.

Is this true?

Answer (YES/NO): YES